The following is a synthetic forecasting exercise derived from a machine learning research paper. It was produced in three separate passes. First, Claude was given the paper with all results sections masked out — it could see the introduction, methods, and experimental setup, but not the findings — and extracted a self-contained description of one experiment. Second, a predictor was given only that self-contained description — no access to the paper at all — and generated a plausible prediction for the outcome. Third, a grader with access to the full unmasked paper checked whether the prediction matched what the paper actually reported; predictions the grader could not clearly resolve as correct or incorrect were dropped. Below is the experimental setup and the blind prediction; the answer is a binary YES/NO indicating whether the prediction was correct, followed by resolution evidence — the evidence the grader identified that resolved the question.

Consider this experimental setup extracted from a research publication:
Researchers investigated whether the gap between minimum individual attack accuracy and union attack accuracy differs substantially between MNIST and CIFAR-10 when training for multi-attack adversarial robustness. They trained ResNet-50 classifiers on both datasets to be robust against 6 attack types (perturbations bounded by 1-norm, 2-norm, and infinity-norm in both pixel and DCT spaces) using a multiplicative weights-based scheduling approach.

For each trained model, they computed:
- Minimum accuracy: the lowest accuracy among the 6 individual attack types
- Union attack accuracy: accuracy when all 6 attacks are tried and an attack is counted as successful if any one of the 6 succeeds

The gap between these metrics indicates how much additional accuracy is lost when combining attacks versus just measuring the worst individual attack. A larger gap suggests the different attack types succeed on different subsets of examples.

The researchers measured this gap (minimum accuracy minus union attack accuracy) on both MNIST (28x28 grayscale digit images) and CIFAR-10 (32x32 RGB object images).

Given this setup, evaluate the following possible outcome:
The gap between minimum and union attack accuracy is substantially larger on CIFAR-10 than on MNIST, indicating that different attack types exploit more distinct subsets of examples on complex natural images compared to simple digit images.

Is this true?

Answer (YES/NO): NO